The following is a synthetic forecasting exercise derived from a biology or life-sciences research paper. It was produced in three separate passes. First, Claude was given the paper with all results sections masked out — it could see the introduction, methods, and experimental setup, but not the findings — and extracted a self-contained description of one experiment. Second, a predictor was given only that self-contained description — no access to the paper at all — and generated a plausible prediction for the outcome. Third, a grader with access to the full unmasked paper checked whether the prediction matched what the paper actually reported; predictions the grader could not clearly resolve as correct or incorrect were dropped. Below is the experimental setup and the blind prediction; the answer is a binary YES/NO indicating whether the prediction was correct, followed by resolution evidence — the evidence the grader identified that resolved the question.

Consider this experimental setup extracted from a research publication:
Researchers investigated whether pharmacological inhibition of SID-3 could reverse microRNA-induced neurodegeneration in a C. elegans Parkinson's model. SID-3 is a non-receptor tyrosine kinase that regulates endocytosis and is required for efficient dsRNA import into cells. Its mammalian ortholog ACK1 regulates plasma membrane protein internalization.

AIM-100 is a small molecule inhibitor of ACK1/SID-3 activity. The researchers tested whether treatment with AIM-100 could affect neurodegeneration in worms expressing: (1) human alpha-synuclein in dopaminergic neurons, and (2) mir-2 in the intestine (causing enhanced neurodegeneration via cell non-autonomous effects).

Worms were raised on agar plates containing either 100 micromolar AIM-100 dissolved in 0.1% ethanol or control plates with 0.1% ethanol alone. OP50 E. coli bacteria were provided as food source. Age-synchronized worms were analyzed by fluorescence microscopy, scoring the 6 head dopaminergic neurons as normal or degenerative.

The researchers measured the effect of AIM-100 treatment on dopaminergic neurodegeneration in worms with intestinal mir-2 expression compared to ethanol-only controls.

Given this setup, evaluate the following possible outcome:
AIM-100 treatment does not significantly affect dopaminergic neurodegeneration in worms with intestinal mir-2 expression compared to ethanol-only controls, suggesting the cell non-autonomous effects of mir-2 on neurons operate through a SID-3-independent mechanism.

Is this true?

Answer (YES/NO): NO